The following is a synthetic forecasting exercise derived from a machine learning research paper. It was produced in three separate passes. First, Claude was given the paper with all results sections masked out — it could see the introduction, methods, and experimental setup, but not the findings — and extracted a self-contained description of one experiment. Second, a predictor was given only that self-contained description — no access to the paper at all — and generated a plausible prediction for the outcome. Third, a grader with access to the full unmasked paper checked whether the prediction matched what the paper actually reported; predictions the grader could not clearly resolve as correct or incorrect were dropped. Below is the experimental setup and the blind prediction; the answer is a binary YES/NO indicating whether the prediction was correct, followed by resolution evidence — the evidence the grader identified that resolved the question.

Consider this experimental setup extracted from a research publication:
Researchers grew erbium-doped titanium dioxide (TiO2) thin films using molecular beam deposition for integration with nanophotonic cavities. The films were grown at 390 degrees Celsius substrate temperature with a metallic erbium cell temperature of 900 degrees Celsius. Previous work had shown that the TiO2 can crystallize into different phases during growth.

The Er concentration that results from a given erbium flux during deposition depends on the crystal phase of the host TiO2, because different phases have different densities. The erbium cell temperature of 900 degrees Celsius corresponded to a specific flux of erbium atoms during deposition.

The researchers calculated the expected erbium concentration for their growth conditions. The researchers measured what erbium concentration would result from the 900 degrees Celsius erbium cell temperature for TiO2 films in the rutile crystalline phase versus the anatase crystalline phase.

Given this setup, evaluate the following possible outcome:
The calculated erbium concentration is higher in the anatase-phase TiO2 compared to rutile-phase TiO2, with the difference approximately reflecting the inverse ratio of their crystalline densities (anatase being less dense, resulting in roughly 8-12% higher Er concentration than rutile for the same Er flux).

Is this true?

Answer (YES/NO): YES